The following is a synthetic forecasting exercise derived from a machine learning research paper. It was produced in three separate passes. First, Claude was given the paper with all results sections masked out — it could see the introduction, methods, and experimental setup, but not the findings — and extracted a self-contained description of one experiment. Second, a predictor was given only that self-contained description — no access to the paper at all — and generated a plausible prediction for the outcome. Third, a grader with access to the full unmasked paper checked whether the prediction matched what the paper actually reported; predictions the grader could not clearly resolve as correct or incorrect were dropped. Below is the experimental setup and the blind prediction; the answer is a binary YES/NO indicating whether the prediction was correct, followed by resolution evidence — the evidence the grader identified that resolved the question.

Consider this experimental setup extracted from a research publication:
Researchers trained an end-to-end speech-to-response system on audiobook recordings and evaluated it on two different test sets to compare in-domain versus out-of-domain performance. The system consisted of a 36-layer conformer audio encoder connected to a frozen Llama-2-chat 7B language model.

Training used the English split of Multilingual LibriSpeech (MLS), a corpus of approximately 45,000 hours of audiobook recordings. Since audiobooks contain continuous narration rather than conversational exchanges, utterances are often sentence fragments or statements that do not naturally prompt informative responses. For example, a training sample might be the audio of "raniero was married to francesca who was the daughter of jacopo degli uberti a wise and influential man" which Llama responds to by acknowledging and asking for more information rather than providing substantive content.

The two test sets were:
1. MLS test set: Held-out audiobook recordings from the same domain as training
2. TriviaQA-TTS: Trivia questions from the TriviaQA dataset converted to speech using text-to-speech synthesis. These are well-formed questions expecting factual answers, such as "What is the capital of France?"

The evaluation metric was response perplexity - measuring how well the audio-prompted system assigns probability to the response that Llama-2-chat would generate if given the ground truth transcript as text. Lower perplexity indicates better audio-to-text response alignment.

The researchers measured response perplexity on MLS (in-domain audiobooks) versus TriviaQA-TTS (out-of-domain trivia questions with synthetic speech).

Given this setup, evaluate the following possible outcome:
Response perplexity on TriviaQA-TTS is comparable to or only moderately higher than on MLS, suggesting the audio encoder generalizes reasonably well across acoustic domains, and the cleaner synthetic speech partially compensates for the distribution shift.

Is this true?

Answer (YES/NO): NO